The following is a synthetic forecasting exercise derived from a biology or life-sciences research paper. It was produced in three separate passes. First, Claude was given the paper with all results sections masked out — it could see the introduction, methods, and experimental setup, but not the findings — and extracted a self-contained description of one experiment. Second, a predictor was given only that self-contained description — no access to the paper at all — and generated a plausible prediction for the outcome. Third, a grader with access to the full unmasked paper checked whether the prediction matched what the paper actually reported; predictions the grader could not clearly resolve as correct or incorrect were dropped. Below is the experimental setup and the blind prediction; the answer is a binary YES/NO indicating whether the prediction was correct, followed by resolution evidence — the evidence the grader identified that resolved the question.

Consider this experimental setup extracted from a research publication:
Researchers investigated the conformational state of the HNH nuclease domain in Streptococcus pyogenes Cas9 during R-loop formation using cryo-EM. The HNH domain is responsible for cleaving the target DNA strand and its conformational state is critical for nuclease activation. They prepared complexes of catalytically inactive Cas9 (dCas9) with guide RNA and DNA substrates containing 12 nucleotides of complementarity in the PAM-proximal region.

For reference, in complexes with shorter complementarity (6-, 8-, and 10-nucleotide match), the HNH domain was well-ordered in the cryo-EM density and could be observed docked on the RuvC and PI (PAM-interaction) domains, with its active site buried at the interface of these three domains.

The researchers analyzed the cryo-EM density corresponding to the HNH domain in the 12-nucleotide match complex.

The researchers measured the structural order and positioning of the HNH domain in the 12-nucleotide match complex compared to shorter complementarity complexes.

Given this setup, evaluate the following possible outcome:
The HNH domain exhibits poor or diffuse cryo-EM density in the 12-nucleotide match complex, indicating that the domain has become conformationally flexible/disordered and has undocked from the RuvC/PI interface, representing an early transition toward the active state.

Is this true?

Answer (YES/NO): YES